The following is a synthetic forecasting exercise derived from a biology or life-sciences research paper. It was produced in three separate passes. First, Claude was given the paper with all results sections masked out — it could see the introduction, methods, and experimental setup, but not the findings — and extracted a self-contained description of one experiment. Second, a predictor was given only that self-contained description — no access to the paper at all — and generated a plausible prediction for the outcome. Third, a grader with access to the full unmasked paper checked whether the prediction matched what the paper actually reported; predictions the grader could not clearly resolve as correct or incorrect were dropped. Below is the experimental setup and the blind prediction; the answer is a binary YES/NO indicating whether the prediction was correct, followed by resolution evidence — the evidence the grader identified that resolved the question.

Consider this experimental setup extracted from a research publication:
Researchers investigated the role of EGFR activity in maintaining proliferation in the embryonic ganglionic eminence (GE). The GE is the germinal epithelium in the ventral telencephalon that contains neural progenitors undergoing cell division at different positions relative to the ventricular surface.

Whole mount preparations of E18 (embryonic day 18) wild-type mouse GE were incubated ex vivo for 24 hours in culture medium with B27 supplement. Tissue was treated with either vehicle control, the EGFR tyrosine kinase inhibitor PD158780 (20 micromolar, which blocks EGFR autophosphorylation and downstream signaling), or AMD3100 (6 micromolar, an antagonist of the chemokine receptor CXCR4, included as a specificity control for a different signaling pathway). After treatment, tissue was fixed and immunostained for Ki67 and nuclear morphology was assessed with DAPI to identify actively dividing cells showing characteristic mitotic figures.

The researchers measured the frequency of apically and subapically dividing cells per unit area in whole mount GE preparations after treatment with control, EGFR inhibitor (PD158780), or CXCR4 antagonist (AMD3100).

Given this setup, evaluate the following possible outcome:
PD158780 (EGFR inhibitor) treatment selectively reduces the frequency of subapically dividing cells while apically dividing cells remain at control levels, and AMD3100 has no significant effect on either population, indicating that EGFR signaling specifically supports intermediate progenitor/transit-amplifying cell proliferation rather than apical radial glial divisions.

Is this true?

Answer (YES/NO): NO